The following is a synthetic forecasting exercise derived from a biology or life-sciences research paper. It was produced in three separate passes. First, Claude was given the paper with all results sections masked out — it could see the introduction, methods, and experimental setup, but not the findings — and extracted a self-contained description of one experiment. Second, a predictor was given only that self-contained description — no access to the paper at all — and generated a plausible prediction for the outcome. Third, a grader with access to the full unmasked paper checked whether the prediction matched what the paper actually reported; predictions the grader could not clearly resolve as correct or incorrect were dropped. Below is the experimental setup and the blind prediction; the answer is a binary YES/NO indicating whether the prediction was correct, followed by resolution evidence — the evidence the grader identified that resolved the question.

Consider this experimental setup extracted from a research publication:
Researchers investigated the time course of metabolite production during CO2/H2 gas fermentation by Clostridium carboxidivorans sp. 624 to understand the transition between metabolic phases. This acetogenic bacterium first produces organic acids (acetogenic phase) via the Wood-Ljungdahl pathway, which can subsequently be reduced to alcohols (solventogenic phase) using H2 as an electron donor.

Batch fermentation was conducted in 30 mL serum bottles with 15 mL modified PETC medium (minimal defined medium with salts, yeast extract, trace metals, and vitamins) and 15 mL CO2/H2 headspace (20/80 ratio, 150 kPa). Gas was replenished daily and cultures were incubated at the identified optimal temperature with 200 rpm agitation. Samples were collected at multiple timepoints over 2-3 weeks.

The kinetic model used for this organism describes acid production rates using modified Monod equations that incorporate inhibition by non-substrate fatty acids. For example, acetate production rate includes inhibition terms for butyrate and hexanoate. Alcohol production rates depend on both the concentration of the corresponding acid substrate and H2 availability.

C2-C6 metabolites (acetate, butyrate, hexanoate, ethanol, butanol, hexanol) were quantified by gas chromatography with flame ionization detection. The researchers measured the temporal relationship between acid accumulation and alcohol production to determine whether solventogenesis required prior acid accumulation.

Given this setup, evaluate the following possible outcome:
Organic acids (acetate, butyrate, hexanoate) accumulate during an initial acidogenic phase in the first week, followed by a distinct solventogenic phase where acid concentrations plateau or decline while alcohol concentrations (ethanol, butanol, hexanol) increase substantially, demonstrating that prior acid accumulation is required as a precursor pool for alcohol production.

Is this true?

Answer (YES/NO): NO